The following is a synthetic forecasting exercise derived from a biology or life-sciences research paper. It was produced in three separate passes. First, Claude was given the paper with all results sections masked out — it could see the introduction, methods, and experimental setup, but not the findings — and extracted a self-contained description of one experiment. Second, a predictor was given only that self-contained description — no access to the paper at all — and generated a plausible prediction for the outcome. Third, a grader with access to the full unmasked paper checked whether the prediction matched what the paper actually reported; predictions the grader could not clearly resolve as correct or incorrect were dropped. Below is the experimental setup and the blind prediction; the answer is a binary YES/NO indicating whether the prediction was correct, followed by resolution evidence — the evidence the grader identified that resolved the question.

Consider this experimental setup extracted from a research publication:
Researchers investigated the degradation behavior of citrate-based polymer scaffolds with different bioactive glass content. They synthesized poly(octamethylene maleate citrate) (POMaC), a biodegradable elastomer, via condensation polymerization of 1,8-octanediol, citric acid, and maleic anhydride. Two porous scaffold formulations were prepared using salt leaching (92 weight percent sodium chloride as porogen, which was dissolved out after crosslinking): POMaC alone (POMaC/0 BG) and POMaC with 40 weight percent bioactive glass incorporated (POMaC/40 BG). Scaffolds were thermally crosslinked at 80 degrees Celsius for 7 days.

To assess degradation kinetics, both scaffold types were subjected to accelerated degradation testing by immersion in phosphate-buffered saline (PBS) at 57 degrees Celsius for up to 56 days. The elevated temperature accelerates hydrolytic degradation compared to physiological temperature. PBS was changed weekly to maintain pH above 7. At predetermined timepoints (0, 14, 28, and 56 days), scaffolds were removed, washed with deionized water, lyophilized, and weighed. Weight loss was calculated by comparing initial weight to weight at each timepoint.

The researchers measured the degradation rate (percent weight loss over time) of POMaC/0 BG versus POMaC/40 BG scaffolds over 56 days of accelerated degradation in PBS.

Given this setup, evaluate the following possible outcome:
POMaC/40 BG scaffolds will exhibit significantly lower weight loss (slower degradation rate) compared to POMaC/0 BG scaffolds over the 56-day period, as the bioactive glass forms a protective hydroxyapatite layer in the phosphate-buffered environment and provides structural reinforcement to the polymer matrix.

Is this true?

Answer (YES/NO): NO